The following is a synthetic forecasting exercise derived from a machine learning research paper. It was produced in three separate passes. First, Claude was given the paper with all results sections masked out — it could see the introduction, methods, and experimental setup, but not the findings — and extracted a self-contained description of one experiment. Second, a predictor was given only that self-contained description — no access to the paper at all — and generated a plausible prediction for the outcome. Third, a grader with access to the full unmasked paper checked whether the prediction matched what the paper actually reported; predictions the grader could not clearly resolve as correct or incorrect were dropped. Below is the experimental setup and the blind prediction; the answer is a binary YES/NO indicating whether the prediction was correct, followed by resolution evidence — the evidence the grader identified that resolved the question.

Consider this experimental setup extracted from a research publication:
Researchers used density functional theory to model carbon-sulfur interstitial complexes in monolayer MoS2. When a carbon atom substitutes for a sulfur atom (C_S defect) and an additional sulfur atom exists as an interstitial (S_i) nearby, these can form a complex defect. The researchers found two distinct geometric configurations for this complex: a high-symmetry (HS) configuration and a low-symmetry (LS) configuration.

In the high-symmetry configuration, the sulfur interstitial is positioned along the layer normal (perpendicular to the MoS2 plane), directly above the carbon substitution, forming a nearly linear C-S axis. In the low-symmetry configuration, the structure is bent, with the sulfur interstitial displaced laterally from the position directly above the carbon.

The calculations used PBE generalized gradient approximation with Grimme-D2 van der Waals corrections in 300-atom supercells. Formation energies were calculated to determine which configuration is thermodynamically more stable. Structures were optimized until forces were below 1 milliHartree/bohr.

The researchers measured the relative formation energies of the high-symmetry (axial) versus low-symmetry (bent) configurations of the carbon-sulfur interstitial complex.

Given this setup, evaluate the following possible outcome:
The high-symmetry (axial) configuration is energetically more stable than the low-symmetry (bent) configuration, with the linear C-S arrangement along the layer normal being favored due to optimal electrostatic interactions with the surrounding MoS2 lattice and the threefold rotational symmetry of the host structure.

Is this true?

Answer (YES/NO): NO